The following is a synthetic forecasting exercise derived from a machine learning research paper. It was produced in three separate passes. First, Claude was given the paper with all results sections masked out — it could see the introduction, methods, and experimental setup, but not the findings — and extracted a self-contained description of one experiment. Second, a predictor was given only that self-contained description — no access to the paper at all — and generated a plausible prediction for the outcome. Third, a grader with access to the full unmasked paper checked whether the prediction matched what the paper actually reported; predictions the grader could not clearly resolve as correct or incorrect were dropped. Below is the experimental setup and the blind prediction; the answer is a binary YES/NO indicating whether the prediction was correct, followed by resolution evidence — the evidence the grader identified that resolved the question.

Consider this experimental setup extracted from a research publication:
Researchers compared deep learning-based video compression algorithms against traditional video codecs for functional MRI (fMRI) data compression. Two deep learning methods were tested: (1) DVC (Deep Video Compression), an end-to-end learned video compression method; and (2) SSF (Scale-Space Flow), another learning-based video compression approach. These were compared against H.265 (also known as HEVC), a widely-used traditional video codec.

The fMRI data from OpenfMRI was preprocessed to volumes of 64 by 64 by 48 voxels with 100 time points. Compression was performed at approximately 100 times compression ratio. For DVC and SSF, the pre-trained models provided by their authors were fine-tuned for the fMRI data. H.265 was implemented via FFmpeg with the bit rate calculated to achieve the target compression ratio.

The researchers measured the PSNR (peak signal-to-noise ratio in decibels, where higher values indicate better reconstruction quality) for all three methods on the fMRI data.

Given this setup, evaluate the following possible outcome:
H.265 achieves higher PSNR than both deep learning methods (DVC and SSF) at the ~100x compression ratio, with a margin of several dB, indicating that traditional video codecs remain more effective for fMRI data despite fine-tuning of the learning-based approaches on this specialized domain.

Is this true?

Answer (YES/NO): YES